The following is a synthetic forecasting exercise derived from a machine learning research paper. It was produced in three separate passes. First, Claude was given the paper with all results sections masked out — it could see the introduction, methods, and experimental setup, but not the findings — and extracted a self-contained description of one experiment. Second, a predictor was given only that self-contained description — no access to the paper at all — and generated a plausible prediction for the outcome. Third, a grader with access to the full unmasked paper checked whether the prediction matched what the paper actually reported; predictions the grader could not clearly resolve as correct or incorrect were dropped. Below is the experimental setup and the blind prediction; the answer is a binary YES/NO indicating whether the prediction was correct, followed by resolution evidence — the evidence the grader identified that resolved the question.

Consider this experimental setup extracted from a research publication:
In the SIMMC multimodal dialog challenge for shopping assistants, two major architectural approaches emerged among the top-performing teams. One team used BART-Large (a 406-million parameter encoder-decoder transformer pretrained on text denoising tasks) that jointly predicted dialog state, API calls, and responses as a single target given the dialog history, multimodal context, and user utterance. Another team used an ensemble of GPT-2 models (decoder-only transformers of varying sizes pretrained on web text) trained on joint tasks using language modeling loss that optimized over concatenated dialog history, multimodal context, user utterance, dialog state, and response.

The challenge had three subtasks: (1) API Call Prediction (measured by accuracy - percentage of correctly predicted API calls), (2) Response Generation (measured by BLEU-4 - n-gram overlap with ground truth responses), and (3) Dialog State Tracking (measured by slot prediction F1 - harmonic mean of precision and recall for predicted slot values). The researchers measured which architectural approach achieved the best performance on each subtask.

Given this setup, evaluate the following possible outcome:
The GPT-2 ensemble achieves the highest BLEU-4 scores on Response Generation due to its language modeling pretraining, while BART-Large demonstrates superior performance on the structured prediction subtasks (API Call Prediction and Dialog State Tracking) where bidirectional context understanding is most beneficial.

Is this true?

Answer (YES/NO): NO